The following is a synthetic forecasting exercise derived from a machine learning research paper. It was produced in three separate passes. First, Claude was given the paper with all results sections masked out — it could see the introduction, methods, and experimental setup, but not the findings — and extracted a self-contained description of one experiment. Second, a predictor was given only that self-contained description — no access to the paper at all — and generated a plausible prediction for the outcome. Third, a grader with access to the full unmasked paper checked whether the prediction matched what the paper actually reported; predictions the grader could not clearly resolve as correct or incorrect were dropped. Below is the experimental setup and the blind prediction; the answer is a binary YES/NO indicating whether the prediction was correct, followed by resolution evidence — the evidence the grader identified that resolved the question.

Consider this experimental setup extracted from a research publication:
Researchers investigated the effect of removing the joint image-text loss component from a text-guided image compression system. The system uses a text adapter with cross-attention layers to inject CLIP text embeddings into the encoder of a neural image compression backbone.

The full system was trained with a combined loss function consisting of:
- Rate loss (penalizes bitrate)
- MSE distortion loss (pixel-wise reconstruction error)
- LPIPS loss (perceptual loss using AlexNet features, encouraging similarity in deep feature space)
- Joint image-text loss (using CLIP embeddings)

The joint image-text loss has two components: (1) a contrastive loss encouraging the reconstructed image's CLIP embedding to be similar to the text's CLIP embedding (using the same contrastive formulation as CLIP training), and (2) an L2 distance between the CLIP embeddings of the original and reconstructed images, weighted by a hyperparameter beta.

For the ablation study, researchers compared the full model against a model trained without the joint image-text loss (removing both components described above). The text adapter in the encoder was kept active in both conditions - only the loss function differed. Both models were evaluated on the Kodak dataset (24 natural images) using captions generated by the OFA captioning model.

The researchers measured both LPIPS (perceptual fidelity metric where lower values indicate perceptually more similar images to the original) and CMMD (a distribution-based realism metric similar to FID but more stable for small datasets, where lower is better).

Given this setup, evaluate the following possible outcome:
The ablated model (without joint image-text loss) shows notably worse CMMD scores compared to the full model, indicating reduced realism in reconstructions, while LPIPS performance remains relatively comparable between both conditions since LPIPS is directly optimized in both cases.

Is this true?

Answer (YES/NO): NO